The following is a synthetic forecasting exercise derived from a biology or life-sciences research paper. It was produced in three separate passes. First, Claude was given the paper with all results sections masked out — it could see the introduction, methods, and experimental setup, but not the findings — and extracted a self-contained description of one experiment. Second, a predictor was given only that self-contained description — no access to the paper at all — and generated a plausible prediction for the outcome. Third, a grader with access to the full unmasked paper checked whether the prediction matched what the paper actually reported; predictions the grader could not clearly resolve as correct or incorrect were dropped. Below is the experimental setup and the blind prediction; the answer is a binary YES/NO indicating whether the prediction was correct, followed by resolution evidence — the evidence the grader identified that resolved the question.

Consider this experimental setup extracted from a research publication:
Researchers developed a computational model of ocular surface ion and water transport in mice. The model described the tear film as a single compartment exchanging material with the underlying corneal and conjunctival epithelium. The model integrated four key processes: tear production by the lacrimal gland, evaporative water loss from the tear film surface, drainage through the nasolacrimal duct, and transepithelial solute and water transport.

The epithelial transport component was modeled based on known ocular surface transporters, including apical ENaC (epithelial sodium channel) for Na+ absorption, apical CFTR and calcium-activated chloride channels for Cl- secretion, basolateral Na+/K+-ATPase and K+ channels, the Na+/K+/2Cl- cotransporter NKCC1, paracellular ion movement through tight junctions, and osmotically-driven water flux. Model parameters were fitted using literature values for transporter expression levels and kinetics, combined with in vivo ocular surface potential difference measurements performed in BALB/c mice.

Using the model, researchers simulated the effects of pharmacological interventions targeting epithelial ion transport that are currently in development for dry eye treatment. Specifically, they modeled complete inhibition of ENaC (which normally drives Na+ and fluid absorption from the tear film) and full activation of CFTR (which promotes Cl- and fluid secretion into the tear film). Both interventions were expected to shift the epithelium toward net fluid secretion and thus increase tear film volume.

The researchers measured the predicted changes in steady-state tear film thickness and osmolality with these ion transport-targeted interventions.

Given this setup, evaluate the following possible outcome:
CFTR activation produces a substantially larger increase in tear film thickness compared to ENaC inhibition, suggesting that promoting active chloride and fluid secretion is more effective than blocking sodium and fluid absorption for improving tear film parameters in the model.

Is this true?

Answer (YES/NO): NO